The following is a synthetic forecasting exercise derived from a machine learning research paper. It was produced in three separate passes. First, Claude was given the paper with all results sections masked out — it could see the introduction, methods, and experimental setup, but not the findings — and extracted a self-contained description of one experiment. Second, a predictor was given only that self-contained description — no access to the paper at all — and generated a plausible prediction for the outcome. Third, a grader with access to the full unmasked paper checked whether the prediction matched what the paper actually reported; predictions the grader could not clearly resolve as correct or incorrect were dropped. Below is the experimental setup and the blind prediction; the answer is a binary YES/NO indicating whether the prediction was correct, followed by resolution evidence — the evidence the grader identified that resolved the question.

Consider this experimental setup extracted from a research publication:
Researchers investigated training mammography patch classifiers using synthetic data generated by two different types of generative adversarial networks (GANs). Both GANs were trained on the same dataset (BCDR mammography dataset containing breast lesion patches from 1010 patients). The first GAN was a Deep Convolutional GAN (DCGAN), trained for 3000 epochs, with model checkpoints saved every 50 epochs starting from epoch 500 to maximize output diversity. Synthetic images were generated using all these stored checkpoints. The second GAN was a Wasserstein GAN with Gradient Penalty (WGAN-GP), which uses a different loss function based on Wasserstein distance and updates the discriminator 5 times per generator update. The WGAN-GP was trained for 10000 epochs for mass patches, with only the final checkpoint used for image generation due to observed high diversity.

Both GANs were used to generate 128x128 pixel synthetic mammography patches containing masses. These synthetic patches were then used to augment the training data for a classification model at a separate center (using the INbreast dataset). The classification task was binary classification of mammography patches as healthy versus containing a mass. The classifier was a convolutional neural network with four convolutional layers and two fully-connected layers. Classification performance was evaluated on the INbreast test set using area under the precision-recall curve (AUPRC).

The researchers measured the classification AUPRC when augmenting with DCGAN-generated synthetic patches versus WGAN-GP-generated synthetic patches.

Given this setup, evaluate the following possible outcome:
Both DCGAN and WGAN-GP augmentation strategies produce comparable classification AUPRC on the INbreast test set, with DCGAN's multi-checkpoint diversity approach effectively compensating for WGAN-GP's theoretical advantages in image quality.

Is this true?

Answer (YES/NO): YES